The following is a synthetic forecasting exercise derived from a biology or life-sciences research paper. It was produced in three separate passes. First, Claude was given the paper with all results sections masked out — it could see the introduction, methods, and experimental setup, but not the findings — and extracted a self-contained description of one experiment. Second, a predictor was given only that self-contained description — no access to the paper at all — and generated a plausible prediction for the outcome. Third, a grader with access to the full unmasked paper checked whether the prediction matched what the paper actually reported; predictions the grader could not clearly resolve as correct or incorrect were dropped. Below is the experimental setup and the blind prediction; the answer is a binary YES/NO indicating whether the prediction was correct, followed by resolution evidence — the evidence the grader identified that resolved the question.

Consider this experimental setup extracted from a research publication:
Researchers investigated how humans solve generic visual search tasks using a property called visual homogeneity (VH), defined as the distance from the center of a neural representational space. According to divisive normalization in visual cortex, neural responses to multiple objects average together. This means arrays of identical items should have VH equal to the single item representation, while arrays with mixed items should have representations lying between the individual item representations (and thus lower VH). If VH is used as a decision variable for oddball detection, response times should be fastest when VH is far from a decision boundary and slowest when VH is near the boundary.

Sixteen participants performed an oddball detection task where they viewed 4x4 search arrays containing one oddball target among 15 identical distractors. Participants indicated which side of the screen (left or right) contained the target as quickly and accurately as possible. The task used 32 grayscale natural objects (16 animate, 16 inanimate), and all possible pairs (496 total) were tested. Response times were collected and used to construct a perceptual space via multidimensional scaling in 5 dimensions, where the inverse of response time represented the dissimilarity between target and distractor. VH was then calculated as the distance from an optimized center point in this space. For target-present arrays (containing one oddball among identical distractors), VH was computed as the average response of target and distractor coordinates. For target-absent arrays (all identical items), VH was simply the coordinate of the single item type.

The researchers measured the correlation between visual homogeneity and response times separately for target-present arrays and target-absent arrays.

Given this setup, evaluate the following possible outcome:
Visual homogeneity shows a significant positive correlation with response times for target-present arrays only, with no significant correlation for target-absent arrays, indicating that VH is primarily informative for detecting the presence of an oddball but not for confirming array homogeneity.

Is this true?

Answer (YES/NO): NO